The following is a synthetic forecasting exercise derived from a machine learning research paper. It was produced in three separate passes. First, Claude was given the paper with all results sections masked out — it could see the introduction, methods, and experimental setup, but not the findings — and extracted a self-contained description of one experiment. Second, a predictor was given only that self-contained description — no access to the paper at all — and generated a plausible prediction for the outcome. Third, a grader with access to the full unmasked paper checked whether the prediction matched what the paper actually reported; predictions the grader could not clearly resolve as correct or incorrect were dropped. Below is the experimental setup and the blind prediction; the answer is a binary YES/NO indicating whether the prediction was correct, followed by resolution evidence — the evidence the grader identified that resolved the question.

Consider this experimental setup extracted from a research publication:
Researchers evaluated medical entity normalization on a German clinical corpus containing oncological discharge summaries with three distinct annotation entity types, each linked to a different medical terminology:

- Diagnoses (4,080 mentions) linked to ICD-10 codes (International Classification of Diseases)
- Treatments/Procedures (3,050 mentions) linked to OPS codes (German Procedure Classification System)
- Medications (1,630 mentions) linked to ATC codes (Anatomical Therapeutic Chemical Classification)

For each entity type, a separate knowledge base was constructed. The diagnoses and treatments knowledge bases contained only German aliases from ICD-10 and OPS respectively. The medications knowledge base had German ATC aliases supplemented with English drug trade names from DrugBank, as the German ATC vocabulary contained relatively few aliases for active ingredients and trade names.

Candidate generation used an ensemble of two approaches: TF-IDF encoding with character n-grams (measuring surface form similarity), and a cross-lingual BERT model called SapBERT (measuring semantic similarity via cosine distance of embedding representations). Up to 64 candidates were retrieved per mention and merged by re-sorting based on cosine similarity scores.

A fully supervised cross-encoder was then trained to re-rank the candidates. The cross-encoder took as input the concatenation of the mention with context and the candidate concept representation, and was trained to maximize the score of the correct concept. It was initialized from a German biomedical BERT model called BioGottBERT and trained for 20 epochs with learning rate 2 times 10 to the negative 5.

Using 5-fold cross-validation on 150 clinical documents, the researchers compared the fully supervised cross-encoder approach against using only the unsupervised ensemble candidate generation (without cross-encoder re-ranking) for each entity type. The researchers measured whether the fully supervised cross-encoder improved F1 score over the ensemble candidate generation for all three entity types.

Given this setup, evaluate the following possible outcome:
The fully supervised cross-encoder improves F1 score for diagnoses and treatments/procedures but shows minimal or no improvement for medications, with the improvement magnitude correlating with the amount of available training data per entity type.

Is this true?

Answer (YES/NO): NO